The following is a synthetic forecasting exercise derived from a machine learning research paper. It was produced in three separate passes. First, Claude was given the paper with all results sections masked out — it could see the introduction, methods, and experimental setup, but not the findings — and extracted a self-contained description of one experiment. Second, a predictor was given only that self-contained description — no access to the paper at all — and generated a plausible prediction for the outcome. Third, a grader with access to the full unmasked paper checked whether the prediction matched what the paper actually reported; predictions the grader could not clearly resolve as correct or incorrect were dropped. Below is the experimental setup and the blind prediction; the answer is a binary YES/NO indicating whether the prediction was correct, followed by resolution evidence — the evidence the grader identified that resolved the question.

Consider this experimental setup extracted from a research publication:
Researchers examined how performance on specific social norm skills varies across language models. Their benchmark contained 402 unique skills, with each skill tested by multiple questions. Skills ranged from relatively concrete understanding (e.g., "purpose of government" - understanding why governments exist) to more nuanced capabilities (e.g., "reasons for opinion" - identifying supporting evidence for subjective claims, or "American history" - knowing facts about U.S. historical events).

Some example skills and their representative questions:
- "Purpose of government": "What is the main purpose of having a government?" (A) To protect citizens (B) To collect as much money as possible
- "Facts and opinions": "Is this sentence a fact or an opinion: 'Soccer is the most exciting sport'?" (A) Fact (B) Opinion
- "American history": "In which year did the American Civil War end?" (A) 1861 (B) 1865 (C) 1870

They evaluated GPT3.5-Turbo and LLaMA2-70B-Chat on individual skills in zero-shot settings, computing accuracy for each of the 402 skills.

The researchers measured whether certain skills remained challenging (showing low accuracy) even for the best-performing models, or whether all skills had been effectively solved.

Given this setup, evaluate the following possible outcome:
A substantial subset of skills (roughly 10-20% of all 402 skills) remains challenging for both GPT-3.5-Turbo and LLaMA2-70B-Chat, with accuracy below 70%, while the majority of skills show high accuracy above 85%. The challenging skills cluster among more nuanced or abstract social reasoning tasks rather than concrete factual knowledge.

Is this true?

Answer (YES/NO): NO